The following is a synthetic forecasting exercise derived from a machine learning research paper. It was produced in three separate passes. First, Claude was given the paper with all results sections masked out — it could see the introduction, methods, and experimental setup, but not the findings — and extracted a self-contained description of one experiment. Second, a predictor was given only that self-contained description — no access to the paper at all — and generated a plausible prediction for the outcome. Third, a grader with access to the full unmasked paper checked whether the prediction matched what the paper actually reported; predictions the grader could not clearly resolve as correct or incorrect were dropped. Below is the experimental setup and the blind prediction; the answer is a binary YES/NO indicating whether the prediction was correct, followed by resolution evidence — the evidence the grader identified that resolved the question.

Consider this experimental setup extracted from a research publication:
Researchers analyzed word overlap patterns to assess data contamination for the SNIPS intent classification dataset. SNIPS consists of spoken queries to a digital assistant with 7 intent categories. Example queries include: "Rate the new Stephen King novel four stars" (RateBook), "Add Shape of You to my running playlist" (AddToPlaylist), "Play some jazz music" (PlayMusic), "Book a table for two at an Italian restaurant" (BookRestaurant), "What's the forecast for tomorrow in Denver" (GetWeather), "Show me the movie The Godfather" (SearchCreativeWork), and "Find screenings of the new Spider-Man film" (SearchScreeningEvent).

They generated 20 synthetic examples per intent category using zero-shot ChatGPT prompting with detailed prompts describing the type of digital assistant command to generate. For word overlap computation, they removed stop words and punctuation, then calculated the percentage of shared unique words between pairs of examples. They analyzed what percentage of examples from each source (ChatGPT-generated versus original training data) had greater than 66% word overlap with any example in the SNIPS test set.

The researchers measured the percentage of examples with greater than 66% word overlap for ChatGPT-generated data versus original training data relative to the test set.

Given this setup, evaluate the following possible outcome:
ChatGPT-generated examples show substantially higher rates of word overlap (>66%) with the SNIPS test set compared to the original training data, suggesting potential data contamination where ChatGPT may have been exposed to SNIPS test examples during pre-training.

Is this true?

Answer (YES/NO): NO